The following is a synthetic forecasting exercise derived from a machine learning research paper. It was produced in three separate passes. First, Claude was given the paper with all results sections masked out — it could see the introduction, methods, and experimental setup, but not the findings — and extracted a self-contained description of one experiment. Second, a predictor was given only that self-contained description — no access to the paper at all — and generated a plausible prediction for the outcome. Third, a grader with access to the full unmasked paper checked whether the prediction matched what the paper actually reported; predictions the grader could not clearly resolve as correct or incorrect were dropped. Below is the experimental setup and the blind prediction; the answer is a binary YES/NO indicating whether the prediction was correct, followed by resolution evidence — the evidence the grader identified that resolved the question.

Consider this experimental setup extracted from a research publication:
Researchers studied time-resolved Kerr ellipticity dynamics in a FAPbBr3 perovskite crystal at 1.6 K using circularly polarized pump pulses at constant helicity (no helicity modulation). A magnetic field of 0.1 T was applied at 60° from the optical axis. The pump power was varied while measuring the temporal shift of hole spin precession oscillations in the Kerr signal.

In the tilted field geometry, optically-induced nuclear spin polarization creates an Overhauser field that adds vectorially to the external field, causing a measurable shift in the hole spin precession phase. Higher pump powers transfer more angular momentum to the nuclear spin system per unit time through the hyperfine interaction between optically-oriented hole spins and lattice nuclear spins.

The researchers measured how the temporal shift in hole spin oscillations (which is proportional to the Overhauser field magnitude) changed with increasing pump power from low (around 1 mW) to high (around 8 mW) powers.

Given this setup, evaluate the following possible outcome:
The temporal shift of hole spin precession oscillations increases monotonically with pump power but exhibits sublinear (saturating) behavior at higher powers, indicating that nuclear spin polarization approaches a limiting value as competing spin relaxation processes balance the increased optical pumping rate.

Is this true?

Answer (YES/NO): NO